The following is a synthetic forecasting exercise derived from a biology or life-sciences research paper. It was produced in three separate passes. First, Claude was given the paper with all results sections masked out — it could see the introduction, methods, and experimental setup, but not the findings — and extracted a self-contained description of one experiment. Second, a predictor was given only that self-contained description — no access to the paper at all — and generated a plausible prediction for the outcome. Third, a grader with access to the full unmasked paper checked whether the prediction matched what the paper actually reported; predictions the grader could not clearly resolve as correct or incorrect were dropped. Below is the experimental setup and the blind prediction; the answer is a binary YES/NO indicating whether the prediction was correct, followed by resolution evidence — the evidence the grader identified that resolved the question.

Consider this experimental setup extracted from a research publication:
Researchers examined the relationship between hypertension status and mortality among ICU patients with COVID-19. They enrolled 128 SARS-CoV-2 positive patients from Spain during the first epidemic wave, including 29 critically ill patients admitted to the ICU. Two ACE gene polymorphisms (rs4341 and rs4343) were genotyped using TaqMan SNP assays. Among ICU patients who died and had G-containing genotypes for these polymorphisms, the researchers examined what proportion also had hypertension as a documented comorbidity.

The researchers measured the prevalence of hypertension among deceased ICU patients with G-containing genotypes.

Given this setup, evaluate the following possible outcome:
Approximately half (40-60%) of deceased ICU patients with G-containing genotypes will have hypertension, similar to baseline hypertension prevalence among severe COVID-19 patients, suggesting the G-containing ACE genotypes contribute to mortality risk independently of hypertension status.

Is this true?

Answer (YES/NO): NO